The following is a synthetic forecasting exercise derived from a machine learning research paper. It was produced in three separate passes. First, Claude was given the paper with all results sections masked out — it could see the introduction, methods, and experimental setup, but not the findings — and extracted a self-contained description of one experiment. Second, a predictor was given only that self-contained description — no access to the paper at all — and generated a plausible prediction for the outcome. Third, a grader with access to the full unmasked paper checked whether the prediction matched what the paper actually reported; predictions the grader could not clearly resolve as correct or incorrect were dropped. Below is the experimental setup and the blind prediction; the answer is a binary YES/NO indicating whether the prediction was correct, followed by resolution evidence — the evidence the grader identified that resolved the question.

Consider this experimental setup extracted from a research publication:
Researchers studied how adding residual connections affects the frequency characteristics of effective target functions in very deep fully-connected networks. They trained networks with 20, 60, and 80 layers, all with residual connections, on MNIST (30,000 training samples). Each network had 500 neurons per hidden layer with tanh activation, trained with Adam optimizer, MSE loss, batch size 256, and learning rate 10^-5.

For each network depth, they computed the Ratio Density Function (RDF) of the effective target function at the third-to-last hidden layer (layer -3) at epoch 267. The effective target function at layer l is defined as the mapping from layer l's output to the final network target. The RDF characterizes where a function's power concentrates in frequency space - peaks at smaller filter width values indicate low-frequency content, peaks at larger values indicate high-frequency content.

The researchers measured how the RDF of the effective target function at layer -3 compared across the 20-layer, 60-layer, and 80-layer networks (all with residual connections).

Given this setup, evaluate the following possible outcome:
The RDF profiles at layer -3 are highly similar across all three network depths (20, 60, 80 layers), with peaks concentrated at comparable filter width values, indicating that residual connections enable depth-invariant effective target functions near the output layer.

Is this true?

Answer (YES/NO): YES